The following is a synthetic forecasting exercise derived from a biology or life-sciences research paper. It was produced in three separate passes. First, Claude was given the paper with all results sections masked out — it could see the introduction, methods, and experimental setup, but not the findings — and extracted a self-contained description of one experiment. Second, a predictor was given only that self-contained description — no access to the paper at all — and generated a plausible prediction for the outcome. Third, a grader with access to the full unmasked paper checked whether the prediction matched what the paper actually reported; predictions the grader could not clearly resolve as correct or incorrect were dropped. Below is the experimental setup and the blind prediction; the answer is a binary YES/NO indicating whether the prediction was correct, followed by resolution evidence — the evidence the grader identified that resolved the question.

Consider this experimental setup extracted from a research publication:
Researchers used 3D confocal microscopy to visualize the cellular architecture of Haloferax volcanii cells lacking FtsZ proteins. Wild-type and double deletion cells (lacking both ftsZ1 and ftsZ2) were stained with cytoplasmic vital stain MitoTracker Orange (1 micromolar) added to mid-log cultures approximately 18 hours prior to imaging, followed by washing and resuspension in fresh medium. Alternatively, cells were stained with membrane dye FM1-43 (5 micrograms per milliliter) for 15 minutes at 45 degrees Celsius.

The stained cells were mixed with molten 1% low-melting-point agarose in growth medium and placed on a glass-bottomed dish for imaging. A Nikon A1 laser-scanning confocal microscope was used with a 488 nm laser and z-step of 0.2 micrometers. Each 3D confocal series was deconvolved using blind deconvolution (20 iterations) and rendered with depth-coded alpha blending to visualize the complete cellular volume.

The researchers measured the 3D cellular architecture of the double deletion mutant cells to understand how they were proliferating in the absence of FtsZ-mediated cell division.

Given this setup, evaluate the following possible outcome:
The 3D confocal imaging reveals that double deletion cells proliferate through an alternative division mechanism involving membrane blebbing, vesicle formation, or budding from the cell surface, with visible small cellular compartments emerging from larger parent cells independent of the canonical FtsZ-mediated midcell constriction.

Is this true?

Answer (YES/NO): NO